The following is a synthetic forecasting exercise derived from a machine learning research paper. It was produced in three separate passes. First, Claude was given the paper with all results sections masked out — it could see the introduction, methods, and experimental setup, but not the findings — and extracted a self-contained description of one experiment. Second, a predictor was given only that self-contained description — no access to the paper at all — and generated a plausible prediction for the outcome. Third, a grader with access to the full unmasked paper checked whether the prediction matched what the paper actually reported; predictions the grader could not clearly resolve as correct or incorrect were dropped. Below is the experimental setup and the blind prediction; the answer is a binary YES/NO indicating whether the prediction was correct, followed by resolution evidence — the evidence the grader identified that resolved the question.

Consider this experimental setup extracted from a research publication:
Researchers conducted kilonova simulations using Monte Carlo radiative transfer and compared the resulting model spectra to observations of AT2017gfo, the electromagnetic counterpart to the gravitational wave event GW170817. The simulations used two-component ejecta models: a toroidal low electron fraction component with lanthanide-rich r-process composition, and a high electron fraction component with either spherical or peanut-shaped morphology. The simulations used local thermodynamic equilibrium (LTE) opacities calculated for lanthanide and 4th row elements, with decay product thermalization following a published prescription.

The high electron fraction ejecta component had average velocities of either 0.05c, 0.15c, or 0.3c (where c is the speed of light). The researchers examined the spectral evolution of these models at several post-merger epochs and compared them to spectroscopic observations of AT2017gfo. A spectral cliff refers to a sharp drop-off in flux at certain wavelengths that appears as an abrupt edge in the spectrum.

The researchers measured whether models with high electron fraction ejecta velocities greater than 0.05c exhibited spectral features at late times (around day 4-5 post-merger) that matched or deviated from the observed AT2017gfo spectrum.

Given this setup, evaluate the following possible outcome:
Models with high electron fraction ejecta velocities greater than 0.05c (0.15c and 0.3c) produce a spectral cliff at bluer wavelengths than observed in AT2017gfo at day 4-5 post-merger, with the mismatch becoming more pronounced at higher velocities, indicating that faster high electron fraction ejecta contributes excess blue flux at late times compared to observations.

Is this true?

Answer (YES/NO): NO